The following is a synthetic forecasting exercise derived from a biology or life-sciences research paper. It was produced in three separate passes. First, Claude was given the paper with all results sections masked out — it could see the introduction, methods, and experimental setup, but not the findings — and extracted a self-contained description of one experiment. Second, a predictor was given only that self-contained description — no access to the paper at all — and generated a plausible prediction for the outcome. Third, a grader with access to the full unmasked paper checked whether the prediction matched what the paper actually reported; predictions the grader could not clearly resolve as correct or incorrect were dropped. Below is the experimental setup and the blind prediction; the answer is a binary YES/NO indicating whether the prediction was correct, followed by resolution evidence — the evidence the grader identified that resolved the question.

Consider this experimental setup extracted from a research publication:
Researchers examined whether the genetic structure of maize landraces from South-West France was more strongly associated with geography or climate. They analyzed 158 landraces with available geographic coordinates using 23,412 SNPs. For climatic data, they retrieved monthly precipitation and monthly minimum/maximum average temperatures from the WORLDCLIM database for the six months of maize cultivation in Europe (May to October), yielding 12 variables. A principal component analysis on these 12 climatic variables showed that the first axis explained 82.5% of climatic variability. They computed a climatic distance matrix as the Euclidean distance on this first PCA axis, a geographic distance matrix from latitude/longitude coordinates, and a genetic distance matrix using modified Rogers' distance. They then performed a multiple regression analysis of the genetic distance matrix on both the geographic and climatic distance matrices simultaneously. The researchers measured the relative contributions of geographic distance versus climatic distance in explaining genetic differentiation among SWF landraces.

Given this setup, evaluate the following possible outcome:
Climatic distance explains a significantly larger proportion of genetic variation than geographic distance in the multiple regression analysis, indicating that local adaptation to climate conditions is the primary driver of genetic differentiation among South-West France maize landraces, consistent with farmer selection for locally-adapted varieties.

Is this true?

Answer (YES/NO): NO